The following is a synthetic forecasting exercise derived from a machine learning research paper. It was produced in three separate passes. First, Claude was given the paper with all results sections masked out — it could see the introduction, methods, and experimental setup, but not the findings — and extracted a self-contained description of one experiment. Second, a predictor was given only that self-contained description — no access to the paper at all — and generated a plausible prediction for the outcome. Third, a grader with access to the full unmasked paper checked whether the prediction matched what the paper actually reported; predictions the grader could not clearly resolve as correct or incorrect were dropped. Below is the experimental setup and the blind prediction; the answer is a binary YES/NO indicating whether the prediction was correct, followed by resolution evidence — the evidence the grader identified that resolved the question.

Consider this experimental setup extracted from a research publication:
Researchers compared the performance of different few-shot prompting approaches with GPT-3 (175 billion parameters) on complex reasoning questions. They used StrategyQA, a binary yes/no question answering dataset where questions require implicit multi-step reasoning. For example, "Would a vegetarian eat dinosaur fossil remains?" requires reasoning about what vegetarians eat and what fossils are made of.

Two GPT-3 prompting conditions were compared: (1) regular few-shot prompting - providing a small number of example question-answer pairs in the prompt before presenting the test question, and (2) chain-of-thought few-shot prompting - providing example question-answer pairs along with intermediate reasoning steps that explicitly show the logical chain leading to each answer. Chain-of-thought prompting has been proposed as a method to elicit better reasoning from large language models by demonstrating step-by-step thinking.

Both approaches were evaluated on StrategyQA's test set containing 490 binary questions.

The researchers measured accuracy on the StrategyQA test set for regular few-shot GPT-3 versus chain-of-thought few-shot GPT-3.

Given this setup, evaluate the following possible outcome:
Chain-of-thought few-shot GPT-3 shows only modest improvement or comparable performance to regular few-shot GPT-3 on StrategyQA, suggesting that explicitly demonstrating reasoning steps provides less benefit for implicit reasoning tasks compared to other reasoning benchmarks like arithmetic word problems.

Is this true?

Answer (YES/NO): YES